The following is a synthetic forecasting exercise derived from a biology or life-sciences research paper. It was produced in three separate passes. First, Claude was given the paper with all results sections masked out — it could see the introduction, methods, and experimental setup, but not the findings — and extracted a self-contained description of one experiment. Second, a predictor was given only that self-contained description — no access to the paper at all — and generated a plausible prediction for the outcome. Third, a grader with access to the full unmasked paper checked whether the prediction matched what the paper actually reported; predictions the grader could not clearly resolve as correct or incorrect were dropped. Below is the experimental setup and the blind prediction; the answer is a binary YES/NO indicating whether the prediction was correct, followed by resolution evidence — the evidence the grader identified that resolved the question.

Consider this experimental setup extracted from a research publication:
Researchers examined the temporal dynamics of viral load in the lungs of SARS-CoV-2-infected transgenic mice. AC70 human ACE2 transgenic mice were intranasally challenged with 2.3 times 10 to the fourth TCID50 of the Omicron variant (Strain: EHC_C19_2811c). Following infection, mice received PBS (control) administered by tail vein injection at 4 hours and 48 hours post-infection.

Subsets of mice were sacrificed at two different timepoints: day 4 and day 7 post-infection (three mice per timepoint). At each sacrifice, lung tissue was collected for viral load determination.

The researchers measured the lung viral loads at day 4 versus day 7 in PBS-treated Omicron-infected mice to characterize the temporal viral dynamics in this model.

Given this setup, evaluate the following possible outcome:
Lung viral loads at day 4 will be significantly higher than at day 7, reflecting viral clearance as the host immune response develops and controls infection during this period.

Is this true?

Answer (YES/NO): YES